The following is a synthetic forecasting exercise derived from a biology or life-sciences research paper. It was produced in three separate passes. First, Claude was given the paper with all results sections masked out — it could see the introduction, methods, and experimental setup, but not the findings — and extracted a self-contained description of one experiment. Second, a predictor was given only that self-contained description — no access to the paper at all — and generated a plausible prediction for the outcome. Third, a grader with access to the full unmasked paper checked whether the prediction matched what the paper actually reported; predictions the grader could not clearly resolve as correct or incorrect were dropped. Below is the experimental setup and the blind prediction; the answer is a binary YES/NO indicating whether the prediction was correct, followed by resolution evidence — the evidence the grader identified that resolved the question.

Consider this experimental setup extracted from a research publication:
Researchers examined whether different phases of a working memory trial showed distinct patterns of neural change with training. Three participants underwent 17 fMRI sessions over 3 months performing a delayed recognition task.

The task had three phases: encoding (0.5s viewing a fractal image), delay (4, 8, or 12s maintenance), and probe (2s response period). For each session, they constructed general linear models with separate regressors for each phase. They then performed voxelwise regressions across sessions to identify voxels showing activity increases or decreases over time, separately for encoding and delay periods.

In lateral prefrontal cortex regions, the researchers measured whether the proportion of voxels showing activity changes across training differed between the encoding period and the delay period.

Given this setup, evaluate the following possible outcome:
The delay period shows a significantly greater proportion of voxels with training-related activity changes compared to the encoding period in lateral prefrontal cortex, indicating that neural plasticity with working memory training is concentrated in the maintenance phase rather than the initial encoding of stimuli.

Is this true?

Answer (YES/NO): NO